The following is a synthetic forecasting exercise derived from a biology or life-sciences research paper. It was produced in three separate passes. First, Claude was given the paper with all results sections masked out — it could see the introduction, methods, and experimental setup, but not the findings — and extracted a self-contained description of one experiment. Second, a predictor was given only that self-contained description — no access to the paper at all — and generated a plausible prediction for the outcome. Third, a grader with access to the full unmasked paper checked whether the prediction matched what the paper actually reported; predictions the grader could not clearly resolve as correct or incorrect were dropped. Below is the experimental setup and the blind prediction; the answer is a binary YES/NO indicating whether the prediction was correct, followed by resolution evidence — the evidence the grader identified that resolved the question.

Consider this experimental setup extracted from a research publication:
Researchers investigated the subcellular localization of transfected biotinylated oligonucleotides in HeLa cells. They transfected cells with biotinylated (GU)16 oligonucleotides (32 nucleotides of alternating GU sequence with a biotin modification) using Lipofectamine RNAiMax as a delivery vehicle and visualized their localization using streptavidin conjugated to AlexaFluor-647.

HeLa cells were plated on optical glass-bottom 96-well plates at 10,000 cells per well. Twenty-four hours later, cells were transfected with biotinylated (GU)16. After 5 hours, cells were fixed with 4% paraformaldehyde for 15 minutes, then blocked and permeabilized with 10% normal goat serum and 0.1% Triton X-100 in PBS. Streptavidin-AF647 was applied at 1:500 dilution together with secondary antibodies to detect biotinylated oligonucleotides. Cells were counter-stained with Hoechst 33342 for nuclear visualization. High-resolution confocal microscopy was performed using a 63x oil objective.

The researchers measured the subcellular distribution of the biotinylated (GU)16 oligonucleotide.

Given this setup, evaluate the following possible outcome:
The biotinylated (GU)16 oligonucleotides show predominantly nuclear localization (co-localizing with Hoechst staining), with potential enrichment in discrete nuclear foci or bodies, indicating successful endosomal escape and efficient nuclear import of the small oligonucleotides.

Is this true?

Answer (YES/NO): NO